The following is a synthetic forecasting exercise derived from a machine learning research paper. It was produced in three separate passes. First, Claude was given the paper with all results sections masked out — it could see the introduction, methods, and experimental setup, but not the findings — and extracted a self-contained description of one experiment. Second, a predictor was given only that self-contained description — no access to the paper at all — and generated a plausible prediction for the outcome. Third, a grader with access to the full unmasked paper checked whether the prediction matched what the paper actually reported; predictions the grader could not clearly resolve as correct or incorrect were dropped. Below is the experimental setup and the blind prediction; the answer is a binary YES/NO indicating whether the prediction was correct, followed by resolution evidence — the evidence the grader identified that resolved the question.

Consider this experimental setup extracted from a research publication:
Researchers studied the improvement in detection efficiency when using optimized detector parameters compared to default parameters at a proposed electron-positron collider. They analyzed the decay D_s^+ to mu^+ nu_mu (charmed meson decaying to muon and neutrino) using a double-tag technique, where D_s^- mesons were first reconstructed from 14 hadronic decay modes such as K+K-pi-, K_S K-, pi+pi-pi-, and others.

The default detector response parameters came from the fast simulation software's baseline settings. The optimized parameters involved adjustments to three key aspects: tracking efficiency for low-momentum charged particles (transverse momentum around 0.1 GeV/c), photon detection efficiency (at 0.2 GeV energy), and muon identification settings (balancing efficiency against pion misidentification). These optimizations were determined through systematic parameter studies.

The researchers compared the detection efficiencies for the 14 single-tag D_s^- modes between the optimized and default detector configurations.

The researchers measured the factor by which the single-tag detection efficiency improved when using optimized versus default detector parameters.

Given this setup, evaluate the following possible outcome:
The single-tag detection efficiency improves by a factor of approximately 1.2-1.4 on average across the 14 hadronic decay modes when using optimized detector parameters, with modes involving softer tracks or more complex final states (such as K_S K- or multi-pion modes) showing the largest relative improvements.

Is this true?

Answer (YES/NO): NO